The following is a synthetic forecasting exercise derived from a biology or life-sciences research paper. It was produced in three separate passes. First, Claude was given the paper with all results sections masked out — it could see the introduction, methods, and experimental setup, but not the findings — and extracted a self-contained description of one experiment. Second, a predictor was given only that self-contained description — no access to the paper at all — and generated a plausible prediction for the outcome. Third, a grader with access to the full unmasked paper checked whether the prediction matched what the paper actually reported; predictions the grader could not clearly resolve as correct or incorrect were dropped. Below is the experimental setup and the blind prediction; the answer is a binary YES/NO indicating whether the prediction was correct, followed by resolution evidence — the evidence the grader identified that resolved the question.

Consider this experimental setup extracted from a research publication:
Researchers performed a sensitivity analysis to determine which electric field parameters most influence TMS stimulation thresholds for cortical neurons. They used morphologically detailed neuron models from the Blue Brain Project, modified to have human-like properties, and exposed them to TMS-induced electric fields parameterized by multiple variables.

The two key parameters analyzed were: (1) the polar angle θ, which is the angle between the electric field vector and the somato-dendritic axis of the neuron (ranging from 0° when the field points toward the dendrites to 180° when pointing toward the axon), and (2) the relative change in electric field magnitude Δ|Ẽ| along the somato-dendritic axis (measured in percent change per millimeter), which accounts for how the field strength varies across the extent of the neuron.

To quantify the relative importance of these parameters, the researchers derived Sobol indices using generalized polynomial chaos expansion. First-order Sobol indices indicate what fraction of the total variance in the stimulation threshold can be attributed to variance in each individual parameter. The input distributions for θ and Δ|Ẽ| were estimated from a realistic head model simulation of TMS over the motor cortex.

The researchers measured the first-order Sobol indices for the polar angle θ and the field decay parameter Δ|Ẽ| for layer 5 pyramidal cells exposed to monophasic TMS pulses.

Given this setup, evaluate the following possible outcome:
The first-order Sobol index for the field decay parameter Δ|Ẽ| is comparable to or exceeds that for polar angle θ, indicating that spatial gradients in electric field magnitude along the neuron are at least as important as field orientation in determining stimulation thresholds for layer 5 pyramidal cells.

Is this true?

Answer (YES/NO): NO